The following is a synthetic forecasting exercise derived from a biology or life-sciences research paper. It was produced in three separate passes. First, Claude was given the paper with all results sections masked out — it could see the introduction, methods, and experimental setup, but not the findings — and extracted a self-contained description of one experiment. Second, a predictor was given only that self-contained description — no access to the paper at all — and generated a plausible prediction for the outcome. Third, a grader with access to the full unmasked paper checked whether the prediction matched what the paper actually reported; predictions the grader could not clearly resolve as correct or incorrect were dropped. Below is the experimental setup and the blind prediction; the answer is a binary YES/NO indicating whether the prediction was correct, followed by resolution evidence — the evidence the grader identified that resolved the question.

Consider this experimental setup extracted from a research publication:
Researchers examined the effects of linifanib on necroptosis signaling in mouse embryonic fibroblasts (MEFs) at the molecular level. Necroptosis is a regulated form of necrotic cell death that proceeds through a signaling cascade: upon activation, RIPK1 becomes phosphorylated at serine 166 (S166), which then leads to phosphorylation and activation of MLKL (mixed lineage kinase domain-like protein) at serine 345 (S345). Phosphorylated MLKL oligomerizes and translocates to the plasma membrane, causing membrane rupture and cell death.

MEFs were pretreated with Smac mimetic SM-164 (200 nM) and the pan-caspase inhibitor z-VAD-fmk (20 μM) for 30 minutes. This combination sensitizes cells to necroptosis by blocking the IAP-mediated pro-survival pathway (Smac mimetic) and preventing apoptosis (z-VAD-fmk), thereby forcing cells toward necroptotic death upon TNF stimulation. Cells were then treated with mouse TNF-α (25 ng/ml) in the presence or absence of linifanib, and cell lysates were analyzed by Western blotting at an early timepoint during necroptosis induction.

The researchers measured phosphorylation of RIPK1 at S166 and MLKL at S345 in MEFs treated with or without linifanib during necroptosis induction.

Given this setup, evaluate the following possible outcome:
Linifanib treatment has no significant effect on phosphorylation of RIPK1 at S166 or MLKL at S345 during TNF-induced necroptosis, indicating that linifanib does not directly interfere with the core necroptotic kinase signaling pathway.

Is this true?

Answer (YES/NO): NO